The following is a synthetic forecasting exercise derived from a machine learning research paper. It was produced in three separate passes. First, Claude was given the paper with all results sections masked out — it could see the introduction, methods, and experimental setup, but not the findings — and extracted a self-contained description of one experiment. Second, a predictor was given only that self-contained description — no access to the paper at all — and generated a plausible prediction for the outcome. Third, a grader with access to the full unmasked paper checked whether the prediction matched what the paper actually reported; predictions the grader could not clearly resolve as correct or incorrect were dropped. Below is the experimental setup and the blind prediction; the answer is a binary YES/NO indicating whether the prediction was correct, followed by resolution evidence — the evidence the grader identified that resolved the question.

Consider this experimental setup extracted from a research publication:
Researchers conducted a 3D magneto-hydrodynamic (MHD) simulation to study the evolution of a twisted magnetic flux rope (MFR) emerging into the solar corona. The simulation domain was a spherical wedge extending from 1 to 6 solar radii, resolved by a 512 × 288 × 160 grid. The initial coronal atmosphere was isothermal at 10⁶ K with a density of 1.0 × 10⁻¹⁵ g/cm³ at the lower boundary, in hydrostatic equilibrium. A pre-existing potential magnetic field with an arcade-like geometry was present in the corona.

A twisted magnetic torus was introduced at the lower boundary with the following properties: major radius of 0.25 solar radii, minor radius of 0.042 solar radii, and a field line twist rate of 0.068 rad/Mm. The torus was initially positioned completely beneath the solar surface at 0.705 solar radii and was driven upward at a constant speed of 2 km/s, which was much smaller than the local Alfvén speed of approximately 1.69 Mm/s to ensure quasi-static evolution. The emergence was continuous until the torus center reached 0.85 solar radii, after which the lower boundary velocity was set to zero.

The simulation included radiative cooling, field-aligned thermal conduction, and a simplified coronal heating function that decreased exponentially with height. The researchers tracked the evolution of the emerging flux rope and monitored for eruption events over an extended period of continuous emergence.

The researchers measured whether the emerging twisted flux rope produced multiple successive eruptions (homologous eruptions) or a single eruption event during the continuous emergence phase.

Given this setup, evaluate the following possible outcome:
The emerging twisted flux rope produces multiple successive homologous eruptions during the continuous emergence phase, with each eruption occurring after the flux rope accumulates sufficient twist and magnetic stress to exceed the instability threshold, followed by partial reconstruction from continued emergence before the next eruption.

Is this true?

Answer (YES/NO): NO